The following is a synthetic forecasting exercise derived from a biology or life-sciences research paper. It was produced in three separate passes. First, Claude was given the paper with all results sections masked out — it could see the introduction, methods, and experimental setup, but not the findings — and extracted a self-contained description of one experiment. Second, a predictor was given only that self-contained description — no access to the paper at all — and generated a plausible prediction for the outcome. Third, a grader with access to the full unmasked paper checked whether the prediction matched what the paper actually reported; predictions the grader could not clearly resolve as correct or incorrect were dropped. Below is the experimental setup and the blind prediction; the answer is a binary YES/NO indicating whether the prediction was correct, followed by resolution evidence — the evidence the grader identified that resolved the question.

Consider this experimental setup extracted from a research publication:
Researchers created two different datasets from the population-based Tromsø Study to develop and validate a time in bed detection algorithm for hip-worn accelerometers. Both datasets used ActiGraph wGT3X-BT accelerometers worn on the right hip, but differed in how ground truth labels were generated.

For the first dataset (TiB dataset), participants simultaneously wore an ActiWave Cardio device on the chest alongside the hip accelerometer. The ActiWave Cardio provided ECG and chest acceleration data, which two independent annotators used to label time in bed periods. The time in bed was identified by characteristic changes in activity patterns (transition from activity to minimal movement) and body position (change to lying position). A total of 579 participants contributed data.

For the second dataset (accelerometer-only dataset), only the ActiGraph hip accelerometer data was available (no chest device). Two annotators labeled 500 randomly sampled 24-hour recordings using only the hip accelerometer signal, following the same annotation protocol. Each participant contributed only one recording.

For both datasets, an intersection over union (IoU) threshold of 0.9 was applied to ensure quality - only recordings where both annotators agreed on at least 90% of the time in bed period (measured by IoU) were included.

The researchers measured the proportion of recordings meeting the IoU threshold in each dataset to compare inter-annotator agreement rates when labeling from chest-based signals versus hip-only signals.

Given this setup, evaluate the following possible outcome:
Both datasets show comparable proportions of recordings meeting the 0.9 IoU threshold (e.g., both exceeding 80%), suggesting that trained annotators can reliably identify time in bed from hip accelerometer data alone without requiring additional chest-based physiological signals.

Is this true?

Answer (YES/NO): NO